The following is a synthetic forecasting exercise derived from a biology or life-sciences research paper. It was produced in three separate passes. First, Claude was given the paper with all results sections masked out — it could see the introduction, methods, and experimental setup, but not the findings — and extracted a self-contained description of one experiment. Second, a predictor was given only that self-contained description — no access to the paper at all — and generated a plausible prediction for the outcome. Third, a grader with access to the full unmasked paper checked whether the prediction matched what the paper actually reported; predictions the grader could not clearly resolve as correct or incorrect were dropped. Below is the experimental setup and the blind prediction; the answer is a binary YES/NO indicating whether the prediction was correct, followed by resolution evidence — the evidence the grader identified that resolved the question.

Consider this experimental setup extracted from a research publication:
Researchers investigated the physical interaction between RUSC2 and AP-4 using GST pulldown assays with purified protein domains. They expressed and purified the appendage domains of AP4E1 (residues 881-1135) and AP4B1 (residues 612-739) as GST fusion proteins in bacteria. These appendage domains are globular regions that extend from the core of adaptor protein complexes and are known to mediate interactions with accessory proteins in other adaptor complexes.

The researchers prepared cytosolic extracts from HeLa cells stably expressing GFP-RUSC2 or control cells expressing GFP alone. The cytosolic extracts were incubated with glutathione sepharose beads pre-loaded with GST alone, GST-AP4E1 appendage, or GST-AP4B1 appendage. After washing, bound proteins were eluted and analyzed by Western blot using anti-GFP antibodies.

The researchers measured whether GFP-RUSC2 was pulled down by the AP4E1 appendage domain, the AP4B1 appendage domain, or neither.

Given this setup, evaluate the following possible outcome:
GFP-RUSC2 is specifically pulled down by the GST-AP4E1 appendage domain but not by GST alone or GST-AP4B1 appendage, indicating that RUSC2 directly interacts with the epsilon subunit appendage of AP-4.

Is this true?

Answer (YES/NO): NO